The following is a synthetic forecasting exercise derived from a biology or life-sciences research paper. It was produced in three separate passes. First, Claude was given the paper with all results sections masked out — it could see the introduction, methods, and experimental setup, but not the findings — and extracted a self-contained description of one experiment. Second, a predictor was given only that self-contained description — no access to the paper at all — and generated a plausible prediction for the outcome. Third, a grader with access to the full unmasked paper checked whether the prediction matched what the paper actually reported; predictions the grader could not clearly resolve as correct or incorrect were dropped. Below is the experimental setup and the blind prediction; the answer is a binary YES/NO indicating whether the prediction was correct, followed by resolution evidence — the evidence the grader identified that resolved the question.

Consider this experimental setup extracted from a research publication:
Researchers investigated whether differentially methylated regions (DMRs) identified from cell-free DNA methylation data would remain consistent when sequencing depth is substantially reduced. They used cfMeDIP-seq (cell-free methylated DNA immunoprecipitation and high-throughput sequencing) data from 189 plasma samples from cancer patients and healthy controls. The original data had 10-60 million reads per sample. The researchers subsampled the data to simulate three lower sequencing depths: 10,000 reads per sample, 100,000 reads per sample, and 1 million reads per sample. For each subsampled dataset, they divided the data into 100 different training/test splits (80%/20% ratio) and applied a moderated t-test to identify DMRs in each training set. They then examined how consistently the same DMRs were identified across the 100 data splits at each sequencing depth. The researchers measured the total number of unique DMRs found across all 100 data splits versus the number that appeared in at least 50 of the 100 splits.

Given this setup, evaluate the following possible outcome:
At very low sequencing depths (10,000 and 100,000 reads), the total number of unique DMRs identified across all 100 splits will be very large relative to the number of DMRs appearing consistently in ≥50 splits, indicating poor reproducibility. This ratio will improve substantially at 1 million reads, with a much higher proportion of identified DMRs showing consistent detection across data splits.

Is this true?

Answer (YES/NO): NO